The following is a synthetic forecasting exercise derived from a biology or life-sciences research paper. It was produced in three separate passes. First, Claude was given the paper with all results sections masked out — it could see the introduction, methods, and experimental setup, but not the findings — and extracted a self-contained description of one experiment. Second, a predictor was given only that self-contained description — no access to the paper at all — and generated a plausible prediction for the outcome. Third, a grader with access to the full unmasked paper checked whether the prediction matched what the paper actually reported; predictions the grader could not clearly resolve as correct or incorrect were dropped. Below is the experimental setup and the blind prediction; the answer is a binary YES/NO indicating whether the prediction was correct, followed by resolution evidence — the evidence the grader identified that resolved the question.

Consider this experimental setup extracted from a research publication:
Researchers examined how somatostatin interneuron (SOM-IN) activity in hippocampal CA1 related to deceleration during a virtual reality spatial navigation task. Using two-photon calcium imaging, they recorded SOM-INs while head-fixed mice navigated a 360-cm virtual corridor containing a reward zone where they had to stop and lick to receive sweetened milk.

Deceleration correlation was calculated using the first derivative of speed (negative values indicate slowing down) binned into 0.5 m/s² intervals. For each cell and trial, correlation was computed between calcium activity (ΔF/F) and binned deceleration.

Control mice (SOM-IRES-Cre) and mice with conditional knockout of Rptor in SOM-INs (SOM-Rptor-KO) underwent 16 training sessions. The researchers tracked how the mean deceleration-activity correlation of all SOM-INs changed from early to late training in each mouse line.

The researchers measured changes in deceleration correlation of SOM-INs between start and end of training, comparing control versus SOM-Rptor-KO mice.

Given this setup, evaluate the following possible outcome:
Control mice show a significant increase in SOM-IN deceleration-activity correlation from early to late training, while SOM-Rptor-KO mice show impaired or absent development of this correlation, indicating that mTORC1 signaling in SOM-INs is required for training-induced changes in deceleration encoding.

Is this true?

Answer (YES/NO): YES